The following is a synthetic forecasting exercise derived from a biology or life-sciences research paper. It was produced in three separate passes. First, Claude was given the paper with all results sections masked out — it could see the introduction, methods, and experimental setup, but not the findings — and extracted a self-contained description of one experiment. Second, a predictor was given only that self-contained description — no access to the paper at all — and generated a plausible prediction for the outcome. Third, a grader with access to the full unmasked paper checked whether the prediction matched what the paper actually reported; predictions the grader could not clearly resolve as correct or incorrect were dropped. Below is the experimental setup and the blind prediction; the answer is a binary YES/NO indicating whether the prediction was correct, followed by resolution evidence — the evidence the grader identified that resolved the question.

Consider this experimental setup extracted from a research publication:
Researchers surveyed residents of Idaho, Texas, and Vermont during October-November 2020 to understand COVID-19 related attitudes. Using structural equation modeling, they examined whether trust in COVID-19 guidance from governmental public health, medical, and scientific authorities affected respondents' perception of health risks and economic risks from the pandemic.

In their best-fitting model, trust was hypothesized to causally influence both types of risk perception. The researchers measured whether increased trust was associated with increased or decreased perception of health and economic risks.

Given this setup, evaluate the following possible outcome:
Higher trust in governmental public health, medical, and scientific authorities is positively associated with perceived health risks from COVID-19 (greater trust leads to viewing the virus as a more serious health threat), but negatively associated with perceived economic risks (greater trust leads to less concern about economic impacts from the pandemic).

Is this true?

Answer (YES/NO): NO